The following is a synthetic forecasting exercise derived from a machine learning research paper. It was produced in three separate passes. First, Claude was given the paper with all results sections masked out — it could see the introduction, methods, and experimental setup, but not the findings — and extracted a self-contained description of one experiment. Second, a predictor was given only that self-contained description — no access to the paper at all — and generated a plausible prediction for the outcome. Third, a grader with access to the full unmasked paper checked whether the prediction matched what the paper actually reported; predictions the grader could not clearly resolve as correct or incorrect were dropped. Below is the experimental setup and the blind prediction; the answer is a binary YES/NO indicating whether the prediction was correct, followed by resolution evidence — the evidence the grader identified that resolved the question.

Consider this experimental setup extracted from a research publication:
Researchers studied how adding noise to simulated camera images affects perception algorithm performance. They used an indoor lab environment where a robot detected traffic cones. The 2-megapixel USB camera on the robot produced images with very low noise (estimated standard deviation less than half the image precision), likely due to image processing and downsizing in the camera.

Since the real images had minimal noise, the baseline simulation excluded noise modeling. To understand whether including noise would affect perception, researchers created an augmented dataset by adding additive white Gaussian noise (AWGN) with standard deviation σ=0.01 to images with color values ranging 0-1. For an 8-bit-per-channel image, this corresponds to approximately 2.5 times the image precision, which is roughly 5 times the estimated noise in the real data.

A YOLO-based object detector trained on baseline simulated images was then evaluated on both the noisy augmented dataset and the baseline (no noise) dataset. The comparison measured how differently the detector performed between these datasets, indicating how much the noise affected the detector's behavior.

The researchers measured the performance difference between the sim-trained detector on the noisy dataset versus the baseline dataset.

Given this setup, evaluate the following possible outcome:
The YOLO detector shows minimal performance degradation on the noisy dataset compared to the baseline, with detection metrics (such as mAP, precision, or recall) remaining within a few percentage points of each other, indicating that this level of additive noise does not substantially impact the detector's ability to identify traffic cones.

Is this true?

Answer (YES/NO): YES